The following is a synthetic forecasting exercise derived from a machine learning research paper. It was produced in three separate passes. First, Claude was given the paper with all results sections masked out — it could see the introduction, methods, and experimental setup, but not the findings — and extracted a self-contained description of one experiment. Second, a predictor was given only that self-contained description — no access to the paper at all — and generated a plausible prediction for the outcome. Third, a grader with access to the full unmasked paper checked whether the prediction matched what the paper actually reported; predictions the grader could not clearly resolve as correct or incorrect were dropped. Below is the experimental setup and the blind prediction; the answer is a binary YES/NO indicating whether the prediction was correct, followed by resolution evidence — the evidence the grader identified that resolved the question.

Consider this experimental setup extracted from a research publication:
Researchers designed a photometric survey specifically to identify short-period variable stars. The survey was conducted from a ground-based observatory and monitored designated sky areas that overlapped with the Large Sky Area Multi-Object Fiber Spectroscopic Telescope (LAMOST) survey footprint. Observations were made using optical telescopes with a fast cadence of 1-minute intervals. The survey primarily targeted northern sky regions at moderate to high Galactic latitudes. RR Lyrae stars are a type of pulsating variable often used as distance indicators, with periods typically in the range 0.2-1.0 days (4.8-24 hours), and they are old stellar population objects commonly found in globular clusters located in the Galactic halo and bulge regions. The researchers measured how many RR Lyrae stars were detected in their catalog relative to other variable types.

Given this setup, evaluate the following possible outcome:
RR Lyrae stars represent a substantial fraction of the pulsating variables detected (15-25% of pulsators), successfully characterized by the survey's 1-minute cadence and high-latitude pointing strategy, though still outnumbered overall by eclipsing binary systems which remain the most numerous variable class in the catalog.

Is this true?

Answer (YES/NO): NO